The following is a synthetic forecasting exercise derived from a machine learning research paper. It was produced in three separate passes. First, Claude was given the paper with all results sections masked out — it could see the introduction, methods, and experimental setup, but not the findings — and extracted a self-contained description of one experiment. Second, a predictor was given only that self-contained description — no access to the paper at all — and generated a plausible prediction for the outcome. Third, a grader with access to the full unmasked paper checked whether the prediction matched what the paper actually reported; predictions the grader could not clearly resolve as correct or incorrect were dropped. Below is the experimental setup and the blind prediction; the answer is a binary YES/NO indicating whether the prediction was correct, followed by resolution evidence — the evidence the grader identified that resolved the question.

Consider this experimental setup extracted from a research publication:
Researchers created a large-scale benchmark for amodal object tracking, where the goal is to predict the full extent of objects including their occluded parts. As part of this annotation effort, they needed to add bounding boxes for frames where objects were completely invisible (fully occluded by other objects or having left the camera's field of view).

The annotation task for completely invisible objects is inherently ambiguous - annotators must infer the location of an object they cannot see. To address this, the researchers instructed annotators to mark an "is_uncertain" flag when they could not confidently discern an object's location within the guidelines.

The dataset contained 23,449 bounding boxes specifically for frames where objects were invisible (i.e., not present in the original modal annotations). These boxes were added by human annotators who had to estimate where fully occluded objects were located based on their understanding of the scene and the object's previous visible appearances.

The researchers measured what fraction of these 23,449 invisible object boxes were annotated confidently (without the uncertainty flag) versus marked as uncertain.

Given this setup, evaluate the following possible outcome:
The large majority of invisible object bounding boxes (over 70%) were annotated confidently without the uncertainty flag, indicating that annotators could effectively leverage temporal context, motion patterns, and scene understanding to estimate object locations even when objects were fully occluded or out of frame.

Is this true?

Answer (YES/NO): YES